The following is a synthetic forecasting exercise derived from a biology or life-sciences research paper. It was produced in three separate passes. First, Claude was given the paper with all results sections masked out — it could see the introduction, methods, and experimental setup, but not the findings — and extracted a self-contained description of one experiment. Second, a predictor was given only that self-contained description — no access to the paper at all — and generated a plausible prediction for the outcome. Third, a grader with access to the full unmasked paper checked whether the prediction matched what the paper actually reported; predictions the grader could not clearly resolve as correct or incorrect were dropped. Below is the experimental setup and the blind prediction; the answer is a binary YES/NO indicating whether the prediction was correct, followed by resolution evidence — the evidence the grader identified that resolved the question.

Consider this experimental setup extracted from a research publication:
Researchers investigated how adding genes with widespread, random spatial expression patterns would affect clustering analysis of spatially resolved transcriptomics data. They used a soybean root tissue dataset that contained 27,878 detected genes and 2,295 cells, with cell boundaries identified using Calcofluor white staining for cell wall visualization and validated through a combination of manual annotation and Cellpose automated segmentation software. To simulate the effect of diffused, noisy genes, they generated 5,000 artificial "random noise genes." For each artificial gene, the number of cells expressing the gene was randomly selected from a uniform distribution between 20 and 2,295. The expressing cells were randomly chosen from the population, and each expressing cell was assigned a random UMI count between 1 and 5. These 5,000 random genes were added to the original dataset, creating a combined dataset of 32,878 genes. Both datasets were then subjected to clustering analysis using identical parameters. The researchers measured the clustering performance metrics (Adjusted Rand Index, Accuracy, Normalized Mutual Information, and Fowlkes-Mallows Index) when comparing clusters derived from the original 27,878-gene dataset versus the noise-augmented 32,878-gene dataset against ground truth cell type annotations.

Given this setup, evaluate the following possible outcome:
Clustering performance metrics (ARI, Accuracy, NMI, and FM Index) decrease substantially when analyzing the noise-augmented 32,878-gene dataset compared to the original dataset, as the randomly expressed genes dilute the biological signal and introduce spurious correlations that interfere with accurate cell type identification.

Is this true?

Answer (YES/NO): YES